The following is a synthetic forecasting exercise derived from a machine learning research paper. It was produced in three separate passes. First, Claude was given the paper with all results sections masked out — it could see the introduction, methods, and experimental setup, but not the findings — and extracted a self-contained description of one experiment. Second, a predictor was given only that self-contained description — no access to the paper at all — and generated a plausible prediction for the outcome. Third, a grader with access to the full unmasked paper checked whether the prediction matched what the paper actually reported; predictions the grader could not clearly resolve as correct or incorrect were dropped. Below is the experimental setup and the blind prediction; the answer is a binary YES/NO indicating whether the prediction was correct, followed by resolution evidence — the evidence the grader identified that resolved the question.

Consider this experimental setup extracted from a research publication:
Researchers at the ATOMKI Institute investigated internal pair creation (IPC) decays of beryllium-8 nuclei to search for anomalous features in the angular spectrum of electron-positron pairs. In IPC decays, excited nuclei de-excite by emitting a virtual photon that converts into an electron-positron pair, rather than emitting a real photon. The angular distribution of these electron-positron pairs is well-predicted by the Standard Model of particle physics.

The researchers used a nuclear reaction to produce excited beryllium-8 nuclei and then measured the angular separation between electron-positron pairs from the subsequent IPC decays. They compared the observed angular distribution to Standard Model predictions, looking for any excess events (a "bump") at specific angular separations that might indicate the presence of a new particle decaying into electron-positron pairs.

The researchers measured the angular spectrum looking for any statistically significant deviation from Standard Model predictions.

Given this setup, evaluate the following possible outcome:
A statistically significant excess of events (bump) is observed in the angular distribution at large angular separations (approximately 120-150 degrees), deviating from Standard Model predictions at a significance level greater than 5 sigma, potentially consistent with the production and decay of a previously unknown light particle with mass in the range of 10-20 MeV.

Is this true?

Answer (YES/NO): YES